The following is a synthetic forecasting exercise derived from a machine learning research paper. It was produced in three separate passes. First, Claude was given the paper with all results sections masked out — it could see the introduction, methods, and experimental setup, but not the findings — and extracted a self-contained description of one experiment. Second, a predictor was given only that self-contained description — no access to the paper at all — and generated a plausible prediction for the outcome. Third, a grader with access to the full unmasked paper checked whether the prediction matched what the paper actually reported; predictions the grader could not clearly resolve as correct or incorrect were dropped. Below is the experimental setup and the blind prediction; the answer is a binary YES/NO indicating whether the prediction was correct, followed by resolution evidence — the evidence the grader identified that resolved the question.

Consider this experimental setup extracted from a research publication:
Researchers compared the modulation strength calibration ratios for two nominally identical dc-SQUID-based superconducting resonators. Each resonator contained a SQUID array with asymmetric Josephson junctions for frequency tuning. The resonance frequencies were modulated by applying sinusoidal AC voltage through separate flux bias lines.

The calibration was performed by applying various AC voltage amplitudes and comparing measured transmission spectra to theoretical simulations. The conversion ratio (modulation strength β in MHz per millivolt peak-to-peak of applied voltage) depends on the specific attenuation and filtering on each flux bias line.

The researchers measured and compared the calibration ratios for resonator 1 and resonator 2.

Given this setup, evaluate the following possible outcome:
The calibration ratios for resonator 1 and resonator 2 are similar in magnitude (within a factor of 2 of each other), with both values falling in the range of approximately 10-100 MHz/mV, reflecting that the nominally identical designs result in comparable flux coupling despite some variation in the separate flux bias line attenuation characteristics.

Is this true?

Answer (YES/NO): NO